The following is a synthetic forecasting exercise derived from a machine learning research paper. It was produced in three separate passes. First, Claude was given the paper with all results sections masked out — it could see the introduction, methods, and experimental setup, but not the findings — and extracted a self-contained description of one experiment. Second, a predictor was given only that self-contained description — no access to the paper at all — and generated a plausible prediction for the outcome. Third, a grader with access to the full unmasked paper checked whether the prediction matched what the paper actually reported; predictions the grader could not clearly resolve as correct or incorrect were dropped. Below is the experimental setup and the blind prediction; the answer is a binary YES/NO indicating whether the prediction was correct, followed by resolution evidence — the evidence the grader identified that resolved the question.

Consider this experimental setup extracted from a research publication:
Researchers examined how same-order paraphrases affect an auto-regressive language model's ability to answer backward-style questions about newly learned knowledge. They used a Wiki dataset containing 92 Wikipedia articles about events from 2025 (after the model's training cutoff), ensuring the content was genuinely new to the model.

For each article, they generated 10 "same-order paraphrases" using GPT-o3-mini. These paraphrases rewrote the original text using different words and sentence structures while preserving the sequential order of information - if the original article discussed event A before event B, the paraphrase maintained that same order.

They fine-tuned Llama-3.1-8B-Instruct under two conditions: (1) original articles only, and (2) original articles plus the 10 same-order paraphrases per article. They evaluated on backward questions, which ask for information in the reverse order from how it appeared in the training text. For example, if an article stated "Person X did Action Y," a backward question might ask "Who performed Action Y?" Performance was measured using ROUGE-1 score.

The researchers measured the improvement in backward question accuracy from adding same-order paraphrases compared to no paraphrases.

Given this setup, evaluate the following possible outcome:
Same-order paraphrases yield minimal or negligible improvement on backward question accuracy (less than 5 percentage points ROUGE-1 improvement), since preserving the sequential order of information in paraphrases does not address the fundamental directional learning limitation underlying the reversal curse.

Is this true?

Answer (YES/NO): NO